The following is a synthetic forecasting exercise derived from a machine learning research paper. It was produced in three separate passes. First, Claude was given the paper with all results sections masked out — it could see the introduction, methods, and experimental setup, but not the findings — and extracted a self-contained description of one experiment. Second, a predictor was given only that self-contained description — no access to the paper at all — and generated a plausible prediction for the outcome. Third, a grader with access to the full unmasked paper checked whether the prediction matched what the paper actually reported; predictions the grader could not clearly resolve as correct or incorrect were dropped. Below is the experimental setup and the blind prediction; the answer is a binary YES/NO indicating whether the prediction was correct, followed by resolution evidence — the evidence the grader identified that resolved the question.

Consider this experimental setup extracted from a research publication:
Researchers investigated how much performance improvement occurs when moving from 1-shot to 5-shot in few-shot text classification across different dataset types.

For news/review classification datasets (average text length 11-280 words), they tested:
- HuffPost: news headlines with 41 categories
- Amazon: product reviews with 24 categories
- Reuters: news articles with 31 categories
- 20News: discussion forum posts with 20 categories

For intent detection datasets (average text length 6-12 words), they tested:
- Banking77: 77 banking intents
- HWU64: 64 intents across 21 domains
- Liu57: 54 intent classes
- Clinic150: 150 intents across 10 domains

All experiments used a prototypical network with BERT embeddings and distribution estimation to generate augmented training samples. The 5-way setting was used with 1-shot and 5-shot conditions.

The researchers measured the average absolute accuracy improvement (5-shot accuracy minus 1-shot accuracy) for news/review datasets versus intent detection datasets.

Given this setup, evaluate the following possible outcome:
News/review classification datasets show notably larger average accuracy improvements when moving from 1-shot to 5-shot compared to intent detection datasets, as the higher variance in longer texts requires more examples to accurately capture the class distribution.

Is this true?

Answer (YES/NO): YES